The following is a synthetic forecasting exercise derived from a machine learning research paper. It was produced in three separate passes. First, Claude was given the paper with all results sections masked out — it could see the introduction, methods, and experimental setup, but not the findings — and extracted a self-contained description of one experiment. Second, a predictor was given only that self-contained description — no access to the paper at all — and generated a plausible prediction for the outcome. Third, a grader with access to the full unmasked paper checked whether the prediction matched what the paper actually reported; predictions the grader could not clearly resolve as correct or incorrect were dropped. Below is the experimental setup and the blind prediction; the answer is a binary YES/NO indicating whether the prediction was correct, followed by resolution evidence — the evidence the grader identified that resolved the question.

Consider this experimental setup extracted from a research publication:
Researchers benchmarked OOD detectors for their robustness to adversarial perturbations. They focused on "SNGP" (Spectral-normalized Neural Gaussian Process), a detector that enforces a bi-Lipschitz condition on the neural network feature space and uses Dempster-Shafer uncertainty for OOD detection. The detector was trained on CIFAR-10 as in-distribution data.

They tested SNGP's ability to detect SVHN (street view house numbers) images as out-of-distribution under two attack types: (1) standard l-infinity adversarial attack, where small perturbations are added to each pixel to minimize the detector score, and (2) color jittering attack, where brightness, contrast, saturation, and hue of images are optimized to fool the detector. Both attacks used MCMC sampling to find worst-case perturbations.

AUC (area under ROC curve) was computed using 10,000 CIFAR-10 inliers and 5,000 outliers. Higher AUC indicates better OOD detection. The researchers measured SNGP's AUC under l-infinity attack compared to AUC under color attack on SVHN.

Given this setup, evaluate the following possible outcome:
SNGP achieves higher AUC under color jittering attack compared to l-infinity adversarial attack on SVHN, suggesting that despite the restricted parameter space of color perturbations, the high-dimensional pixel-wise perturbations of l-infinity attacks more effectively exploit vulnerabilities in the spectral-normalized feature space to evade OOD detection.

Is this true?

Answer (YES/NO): YES